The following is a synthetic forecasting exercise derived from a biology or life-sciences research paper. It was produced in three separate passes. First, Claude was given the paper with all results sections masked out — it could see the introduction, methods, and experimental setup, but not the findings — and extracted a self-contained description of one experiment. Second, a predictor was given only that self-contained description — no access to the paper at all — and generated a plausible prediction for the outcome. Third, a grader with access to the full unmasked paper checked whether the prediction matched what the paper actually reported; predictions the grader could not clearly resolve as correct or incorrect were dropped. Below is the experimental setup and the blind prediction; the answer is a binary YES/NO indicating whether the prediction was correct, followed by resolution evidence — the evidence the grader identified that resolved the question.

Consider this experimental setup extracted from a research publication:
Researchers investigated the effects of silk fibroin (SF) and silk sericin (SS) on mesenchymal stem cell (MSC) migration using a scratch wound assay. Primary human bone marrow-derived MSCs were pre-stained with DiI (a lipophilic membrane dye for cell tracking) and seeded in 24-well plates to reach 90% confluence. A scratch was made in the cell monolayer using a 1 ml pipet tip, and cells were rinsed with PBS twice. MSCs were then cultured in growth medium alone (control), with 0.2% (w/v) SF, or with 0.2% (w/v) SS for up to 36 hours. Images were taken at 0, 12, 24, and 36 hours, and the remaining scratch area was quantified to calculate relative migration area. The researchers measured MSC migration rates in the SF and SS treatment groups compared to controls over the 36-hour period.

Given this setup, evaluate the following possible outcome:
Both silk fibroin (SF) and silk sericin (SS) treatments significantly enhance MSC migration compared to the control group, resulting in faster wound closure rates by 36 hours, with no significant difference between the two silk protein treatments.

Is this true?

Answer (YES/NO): NO